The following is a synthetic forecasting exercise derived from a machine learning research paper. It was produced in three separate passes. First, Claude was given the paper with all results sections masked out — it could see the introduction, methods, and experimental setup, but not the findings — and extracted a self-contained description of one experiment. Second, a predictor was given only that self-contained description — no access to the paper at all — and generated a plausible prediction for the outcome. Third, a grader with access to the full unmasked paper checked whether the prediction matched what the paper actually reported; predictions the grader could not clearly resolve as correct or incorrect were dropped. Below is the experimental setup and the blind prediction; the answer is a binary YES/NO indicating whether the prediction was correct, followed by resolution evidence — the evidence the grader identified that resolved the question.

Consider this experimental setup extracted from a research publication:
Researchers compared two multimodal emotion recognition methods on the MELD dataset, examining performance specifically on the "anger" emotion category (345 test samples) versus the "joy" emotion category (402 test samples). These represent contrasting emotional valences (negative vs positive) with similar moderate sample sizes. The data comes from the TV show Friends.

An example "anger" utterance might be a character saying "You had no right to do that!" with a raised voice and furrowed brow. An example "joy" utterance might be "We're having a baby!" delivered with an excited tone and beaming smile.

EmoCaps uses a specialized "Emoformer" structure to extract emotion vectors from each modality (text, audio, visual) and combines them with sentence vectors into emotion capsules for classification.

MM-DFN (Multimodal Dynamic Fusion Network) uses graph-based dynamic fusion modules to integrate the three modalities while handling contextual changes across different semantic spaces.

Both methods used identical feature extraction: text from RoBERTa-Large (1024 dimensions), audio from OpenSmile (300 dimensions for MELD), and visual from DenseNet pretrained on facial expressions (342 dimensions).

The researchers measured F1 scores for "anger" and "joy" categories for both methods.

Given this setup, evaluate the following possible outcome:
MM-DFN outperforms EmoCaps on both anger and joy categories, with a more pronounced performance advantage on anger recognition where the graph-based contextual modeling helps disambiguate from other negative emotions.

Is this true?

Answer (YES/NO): NO